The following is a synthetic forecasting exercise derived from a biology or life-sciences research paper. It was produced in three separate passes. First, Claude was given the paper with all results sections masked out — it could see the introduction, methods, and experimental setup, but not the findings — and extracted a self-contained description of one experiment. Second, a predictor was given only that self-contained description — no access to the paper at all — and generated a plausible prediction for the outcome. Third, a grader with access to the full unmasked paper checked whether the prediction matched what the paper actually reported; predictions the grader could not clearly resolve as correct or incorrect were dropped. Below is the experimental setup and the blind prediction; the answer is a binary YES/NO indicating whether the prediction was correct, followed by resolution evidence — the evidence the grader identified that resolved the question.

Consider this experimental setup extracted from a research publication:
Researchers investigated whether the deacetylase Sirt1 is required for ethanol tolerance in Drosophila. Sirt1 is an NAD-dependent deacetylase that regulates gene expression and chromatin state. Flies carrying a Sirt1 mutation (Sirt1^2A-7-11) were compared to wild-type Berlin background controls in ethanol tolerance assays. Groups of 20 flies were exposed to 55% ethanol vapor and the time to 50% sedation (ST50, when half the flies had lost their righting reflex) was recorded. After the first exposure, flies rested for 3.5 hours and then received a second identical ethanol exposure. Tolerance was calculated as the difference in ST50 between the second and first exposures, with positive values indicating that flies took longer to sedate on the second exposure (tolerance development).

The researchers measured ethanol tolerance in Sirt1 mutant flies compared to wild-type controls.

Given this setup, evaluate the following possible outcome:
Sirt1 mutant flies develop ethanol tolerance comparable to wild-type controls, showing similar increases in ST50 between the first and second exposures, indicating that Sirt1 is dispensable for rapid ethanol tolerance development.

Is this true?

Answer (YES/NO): NO